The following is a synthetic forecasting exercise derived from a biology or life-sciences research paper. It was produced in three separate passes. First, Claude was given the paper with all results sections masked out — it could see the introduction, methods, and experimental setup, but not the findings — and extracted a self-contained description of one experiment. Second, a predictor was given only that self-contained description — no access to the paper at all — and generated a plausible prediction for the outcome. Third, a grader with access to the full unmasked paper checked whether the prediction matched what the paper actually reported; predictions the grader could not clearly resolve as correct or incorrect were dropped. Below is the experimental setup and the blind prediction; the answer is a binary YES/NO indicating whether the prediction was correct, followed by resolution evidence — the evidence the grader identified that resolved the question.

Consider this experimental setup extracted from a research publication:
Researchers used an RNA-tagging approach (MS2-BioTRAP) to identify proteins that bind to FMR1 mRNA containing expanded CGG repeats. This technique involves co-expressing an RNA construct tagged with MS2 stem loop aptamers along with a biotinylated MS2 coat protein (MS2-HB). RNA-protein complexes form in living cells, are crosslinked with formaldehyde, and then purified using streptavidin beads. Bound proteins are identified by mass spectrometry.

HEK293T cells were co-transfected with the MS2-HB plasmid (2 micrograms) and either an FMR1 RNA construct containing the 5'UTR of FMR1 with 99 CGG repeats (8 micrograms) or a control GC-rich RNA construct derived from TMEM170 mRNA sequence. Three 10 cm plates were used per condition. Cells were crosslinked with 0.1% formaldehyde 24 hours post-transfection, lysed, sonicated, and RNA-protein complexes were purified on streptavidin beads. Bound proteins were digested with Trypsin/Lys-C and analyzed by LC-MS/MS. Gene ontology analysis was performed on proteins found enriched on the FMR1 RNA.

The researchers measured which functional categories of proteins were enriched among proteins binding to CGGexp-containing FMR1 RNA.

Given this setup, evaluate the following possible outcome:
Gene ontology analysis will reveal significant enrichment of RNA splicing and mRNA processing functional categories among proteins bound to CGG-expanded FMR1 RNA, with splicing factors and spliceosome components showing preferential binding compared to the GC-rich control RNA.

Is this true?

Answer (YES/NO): NO